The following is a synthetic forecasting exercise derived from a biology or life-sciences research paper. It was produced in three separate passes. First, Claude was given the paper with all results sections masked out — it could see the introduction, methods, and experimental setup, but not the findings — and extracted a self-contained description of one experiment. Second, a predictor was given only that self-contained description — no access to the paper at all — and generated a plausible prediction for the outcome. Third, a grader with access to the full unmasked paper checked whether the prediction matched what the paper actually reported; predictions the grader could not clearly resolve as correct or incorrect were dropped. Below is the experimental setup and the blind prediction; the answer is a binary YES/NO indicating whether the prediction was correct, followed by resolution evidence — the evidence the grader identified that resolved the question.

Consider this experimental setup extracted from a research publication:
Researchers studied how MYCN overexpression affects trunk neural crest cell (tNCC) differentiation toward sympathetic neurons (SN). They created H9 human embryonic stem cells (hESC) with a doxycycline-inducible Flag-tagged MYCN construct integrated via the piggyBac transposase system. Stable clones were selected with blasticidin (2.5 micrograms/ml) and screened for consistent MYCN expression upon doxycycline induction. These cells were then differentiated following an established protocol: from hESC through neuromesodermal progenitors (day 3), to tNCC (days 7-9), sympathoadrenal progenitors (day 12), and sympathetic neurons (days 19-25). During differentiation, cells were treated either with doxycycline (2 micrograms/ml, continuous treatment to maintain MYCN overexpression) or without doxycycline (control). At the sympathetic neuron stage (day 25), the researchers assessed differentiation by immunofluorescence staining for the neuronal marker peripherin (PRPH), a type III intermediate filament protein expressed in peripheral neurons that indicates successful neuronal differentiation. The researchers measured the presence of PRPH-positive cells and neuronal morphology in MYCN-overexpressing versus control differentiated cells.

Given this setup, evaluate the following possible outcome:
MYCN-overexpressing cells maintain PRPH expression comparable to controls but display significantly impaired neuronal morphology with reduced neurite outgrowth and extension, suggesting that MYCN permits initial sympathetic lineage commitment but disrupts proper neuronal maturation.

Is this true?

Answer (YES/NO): NO